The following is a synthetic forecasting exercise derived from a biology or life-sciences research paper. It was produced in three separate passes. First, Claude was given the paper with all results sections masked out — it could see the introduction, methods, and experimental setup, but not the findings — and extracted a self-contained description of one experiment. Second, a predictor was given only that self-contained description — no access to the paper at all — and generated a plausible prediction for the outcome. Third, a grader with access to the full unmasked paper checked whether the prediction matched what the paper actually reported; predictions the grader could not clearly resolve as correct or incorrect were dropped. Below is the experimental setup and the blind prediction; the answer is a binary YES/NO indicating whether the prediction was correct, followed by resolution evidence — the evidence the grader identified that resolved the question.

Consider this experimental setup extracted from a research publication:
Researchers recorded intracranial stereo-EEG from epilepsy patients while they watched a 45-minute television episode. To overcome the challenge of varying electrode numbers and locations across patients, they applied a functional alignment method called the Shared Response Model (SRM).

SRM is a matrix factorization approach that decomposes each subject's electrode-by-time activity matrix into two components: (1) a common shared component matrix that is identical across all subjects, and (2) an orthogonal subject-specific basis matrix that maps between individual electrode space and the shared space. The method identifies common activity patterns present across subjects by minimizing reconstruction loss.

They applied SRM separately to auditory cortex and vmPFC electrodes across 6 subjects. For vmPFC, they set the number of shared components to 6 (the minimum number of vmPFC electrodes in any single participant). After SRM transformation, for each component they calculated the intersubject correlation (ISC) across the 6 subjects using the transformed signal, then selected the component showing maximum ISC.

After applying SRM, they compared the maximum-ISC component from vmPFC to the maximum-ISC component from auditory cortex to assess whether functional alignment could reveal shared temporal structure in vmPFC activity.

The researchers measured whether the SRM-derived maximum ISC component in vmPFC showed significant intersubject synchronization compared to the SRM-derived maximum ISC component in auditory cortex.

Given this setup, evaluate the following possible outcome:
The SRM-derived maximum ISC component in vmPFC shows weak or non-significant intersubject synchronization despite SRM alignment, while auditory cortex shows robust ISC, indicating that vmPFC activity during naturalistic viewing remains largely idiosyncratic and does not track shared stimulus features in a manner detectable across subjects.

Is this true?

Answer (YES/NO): YES